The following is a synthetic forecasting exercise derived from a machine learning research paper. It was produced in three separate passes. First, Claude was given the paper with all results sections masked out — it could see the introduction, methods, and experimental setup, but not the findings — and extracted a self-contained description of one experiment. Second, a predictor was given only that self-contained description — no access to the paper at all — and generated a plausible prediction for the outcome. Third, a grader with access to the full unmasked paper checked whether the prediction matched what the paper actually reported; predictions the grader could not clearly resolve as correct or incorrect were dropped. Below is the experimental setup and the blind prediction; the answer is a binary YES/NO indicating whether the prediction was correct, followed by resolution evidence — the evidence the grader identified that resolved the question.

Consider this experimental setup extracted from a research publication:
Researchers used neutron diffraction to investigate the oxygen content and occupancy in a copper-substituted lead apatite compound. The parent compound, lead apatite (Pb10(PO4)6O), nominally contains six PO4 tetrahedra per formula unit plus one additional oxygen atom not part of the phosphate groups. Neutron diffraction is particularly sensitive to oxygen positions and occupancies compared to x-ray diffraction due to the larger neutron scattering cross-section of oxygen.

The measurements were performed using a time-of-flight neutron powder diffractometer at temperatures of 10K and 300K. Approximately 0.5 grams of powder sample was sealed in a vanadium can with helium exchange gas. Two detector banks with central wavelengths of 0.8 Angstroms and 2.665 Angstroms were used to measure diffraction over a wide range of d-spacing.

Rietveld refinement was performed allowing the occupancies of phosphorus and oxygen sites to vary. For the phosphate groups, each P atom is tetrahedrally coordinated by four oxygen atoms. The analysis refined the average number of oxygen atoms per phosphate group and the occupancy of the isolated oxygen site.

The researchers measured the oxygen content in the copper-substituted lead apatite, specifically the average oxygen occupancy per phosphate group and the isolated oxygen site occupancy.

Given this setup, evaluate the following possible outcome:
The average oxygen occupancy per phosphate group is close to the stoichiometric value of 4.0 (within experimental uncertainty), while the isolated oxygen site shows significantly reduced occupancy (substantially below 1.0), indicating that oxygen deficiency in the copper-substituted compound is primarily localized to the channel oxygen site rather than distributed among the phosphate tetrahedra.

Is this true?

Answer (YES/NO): NO